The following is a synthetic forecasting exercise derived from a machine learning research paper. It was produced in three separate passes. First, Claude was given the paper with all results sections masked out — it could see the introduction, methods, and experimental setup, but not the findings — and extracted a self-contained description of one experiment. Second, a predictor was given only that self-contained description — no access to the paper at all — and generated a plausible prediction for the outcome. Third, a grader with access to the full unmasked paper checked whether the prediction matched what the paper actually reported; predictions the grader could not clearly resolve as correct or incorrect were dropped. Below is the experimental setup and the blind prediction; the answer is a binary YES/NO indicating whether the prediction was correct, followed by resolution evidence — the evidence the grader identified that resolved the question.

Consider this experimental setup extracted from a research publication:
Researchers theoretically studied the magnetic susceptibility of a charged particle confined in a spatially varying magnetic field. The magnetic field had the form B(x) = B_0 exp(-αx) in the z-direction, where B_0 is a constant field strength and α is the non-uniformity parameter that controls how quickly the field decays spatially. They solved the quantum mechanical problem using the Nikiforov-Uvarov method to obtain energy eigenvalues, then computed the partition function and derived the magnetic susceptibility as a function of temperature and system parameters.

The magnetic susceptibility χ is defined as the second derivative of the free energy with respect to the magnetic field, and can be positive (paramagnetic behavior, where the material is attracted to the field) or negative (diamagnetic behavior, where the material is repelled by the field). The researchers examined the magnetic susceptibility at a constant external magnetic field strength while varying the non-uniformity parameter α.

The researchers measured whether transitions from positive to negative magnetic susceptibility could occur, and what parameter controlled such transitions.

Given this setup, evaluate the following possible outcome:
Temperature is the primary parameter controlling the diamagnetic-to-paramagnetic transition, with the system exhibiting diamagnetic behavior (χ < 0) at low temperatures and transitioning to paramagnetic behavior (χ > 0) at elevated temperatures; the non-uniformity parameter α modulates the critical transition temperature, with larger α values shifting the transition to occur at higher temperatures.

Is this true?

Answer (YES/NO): NO